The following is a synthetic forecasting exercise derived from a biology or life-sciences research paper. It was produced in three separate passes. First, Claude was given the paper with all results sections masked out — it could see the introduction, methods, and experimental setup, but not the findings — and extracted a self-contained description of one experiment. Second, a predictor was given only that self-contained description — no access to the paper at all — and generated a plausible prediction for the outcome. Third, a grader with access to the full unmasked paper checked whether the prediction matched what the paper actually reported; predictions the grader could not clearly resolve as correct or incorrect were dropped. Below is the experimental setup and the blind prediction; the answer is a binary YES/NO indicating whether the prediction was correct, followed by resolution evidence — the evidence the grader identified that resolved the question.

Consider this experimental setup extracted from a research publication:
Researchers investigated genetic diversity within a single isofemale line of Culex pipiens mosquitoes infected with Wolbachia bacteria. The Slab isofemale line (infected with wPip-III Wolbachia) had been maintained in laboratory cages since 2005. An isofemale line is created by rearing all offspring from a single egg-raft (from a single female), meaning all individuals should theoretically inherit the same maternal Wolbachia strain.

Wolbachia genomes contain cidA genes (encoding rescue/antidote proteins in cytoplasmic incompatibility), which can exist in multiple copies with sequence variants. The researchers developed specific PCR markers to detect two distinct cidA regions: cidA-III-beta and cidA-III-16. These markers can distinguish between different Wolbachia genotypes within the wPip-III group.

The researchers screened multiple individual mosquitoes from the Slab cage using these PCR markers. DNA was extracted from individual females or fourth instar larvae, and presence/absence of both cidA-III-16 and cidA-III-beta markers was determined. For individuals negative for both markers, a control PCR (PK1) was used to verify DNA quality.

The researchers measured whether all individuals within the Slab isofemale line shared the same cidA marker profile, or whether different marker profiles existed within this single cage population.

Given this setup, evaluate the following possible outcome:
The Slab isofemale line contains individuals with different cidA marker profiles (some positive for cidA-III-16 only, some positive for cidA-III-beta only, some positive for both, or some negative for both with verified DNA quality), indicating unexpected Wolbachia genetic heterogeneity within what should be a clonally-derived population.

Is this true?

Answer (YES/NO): YES